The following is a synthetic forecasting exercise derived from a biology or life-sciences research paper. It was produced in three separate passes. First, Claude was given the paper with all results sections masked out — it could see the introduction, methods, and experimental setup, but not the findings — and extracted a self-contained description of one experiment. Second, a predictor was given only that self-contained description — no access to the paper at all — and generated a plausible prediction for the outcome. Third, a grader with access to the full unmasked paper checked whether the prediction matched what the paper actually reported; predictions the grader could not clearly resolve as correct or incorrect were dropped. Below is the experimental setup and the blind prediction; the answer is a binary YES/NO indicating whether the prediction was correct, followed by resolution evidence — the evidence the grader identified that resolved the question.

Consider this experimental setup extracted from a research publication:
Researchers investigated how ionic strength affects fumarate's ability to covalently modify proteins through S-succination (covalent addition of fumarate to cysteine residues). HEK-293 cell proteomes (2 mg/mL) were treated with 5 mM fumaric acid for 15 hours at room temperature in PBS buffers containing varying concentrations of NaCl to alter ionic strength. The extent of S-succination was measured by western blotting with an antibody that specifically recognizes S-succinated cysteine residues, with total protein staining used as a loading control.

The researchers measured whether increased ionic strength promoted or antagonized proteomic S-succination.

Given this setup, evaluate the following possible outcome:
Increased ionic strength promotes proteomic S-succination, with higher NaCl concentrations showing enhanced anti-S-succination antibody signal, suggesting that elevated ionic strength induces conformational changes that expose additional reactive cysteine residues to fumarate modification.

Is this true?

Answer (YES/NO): NO